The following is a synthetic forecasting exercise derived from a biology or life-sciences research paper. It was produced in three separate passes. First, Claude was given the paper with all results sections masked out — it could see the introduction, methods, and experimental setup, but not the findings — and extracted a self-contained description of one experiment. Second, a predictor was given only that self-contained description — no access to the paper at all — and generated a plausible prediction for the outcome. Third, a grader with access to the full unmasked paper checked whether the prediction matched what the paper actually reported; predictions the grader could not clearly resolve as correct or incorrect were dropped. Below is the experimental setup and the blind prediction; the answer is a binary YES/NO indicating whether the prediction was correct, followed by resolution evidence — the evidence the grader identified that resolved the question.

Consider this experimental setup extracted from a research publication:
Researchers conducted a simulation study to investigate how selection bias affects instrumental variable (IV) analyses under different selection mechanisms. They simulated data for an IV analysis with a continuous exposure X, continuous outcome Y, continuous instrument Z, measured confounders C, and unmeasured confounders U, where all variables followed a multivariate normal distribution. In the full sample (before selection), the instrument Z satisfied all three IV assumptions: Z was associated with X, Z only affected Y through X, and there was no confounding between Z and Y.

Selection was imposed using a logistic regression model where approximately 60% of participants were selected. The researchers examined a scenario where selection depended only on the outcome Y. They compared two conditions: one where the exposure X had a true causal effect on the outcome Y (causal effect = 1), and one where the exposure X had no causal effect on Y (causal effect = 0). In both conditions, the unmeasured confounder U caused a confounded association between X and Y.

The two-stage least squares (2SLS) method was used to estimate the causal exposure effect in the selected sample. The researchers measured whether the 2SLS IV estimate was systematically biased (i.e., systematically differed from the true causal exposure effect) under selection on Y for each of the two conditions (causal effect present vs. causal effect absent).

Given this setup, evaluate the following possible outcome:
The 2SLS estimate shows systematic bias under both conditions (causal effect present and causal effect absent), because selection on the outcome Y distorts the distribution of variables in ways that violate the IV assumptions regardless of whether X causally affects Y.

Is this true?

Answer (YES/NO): NO